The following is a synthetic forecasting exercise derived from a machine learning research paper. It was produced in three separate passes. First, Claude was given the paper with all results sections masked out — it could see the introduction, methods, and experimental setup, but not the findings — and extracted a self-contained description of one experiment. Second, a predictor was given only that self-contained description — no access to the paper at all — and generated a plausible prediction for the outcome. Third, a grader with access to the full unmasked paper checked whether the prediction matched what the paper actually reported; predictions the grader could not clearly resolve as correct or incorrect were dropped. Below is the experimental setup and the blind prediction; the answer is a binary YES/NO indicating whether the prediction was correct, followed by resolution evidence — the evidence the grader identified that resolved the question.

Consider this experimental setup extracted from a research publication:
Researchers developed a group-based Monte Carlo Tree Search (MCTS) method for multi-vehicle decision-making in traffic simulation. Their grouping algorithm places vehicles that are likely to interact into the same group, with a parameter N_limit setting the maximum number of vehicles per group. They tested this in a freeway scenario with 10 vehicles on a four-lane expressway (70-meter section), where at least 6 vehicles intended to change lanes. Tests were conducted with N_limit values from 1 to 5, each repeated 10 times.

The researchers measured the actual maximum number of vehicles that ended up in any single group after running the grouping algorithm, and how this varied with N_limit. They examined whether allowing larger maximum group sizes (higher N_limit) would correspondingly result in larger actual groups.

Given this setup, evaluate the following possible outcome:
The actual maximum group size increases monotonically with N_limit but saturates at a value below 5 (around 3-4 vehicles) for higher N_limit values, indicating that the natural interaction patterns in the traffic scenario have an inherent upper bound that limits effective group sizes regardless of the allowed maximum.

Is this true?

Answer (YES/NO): NO